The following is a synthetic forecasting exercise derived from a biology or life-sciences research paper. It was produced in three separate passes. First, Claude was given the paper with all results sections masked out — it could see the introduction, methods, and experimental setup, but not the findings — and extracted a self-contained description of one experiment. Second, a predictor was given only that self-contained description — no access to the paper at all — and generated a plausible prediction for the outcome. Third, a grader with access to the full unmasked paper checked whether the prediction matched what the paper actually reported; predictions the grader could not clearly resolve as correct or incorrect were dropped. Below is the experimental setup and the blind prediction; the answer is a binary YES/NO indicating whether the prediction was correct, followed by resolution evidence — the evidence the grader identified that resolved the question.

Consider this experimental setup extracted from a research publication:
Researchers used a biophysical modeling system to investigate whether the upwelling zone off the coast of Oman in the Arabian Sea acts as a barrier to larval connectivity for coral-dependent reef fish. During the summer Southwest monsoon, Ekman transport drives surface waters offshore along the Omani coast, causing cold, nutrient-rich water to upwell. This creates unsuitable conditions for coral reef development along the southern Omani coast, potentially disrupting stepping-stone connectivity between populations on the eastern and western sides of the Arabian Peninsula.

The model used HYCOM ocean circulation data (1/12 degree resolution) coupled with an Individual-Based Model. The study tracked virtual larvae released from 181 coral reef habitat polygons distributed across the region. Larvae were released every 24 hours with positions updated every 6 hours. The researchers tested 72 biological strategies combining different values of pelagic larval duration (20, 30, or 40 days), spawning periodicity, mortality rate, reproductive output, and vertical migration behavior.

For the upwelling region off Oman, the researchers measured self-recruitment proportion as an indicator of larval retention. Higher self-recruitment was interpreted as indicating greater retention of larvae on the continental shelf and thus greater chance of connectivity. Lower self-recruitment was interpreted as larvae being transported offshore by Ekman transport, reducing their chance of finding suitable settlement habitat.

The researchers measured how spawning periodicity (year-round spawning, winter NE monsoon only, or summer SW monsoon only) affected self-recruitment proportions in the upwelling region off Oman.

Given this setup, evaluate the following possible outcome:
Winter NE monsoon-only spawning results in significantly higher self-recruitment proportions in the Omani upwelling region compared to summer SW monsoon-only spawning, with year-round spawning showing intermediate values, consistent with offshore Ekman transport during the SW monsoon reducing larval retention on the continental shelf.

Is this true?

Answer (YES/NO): NO